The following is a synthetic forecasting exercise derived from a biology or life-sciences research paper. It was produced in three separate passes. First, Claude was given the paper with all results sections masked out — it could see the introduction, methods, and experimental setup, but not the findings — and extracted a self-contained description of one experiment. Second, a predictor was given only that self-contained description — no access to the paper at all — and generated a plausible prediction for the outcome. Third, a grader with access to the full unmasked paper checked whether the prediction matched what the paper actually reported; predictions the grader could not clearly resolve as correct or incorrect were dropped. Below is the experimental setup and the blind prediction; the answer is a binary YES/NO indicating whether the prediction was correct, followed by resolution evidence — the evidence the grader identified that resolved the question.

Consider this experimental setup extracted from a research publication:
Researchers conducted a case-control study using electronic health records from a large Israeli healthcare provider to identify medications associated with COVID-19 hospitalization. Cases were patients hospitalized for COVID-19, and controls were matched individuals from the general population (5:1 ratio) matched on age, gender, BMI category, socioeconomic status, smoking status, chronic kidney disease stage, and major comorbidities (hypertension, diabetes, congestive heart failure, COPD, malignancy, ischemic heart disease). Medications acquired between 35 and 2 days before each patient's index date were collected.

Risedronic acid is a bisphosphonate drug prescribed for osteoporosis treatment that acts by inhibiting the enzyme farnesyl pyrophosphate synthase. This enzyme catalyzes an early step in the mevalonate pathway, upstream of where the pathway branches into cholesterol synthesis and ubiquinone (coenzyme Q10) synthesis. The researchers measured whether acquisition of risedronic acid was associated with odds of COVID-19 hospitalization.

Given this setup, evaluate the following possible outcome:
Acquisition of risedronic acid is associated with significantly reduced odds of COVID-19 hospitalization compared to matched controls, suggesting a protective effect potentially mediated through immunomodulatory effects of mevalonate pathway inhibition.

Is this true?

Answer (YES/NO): NO